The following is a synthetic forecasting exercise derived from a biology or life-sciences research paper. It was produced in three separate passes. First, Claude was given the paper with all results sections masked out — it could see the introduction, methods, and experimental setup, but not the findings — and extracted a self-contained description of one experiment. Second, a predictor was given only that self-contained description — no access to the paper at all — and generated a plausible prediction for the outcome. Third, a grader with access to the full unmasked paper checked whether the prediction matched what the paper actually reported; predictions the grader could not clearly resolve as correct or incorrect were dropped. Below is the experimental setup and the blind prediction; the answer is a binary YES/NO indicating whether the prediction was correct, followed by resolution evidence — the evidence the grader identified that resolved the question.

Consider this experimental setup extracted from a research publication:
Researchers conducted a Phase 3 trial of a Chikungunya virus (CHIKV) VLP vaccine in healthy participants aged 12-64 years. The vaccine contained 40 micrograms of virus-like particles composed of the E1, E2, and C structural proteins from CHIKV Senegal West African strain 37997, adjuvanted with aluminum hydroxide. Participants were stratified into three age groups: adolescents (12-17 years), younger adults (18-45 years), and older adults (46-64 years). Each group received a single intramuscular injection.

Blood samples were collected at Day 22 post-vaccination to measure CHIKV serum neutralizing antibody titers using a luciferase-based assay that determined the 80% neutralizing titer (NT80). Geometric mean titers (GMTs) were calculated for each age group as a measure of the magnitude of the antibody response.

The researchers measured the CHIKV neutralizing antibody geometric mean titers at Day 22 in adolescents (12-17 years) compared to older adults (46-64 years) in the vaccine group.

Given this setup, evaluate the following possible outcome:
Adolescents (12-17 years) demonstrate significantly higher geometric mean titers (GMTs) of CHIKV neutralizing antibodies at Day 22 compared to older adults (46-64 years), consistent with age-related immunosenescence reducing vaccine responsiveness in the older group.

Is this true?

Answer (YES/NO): YES